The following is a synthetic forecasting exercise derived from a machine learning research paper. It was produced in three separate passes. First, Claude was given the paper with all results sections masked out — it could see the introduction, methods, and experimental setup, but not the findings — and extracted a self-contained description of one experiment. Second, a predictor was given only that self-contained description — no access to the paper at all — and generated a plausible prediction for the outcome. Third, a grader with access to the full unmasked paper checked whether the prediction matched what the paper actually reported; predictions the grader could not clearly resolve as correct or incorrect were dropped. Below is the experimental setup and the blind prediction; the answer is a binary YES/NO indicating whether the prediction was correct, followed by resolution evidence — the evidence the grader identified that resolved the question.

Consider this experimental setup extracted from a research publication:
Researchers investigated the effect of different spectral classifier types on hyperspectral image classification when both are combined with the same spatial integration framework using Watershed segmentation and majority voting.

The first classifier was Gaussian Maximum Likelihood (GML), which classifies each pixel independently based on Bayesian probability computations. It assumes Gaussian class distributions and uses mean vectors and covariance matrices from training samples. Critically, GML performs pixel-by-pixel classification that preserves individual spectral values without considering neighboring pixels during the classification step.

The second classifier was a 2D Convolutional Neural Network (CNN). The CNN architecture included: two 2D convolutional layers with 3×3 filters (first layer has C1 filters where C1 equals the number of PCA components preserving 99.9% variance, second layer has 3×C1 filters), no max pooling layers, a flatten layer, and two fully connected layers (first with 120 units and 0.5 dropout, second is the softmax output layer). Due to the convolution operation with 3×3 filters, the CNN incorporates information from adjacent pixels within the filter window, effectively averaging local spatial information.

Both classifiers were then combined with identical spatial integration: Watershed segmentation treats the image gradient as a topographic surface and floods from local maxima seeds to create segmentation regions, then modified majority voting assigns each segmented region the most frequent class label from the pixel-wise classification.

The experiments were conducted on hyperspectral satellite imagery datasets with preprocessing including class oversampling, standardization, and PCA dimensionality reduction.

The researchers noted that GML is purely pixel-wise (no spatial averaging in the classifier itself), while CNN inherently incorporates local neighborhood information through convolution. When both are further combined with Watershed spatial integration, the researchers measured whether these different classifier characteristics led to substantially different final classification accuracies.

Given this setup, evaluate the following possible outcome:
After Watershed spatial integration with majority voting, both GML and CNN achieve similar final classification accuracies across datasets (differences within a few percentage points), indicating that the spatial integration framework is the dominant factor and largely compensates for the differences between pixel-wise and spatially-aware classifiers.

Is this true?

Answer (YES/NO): YES